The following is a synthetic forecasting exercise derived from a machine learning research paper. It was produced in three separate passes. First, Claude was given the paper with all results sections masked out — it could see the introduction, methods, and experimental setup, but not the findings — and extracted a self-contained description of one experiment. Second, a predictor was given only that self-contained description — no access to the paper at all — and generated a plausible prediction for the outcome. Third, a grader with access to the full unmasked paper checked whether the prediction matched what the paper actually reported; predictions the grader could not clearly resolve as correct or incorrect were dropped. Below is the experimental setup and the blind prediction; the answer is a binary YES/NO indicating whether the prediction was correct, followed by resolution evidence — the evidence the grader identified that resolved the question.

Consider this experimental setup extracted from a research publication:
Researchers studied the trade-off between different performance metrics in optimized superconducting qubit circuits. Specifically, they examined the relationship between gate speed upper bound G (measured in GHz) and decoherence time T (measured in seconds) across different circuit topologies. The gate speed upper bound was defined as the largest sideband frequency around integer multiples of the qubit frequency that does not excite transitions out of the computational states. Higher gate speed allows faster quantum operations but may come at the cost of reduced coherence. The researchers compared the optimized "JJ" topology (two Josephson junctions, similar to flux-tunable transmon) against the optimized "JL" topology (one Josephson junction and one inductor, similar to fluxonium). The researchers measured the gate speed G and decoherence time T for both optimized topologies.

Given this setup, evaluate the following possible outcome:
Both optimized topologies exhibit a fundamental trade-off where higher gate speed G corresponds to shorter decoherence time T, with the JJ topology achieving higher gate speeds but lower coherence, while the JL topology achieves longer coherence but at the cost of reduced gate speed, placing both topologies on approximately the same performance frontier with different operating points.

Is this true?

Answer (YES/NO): NO